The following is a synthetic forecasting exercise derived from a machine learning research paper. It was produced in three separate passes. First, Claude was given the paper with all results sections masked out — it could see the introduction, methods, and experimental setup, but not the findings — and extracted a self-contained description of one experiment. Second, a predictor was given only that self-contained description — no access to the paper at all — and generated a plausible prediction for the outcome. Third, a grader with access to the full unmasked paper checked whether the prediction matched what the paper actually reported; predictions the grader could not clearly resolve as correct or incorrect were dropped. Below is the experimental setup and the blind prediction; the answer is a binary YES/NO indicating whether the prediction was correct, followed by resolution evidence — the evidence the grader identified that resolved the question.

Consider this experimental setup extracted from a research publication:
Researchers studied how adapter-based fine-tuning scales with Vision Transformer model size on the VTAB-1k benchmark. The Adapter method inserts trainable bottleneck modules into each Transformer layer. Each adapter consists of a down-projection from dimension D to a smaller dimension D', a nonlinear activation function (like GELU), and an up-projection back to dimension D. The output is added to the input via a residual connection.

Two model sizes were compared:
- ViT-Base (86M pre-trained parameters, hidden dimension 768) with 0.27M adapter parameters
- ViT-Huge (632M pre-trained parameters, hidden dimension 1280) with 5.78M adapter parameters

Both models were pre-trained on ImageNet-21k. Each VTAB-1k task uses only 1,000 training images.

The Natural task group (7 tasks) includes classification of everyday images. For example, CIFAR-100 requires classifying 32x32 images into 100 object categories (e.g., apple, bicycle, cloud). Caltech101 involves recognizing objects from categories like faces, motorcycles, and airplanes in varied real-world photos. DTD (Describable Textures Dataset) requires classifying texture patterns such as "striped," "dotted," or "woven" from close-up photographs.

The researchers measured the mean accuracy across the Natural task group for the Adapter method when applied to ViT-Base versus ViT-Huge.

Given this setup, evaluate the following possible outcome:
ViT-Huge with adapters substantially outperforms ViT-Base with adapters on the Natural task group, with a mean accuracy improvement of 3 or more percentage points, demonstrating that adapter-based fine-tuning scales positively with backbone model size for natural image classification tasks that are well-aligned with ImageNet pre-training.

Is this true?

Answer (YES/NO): NO